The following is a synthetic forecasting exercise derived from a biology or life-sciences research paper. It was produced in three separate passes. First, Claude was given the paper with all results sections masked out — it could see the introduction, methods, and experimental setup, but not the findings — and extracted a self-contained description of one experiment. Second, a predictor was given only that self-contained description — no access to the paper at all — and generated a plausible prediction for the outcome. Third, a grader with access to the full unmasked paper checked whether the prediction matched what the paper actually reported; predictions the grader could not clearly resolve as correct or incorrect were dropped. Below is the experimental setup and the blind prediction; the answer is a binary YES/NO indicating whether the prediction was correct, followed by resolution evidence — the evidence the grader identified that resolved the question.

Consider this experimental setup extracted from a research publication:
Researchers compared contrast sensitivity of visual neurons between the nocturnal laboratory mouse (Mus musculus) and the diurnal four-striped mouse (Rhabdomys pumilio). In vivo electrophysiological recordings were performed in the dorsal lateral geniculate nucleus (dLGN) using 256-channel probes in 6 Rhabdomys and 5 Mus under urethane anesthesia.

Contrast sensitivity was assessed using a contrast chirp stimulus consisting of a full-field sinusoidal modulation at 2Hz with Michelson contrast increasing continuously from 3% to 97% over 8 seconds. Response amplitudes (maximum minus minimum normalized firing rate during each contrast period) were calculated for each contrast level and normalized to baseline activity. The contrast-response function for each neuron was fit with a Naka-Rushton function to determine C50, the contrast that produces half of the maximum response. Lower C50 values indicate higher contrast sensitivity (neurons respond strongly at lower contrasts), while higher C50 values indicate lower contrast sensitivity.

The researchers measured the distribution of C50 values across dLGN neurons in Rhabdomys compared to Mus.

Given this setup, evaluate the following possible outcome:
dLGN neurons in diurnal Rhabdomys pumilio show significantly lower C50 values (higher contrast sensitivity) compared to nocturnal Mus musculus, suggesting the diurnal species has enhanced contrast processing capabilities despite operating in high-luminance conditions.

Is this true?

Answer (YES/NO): YES